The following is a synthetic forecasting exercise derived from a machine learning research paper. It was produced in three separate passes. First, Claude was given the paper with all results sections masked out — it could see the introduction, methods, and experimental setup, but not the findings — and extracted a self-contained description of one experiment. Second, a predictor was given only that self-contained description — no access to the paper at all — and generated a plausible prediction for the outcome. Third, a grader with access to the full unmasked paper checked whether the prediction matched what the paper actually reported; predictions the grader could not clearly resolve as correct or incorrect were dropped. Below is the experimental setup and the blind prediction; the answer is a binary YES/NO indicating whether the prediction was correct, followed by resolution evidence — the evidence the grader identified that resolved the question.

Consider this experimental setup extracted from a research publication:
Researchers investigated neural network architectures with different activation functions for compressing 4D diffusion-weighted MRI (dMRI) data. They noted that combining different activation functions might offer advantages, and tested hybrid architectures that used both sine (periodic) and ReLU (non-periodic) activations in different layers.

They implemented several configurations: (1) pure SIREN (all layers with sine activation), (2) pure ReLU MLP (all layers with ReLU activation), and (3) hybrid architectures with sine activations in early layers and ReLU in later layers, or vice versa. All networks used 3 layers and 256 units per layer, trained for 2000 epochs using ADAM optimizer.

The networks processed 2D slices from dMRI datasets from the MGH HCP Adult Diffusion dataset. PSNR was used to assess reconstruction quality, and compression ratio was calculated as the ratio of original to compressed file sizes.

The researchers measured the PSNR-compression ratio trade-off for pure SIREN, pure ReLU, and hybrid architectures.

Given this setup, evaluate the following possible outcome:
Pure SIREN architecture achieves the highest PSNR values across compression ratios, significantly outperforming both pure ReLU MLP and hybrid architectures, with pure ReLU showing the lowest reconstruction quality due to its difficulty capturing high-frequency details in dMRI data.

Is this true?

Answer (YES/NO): NO